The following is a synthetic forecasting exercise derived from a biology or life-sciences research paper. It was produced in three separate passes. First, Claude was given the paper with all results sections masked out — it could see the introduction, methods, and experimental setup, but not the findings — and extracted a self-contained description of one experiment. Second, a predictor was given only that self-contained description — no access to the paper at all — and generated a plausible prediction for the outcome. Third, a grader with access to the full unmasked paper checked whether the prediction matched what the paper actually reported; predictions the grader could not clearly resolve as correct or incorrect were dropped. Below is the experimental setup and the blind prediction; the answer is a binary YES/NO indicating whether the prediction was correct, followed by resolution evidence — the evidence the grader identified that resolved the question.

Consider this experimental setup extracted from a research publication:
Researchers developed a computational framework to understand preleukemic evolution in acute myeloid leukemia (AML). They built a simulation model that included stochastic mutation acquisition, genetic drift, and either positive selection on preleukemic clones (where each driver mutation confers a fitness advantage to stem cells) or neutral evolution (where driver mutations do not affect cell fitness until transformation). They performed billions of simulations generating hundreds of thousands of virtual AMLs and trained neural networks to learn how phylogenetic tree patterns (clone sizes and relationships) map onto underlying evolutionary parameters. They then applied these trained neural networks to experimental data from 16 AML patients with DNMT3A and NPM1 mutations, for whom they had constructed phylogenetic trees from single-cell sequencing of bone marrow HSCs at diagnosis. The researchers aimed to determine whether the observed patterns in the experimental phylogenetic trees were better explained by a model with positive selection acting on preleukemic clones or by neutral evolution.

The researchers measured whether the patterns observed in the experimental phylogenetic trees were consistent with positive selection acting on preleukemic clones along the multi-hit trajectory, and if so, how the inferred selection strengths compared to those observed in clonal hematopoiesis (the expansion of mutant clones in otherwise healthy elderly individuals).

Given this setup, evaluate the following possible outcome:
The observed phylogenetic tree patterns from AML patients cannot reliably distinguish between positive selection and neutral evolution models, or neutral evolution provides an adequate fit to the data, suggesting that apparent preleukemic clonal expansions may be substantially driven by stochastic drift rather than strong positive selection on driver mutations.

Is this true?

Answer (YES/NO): NO